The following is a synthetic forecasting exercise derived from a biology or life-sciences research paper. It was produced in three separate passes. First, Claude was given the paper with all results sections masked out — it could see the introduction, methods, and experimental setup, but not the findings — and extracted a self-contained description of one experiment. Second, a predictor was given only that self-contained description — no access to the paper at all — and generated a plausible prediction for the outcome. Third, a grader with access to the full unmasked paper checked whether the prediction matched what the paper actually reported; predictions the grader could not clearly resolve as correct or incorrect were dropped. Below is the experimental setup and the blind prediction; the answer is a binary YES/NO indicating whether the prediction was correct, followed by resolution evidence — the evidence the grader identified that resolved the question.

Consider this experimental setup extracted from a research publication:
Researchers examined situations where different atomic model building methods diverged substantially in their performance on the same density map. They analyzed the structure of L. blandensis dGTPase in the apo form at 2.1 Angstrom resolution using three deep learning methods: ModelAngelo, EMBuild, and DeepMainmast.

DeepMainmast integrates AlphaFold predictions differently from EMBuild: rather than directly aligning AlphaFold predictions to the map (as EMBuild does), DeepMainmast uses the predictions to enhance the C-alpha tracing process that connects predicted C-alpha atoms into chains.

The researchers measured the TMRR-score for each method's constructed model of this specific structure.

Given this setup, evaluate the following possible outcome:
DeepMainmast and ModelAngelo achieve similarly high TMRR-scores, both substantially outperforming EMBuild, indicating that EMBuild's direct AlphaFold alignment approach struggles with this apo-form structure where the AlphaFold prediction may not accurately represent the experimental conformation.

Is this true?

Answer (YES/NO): NO